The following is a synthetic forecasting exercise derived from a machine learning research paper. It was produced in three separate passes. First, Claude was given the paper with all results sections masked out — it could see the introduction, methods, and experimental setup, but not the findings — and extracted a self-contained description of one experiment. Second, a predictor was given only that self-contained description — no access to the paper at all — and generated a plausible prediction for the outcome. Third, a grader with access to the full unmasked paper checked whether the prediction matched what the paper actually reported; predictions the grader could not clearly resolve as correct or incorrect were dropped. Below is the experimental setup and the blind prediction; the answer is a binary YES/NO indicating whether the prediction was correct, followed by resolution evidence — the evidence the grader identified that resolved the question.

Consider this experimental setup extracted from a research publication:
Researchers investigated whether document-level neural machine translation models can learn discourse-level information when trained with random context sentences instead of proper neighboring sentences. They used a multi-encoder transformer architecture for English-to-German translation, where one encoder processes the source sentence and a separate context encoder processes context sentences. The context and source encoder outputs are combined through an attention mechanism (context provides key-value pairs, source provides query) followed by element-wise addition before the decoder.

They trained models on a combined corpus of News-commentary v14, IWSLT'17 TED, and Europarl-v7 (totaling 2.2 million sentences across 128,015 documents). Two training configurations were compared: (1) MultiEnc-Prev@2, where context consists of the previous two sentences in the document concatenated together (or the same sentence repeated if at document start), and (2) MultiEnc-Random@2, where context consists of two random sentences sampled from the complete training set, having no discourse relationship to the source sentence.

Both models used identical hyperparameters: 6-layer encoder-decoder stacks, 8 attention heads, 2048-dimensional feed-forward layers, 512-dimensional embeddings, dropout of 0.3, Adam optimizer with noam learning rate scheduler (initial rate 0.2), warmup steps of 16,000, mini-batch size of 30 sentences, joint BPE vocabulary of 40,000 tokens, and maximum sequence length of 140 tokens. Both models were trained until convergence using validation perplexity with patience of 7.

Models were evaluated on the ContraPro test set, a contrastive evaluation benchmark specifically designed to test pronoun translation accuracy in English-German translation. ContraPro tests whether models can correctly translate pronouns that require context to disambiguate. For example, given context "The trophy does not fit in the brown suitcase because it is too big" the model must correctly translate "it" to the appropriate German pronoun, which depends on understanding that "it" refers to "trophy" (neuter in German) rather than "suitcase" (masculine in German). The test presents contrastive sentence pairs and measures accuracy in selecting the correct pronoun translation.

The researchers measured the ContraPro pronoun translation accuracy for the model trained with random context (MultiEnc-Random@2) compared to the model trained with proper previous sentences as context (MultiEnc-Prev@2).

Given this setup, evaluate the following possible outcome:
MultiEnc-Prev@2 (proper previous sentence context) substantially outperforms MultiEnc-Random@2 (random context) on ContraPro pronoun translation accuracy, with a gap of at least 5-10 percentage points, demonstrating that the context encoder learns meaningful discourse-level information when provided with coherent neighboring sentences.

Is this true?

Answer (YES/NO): NO